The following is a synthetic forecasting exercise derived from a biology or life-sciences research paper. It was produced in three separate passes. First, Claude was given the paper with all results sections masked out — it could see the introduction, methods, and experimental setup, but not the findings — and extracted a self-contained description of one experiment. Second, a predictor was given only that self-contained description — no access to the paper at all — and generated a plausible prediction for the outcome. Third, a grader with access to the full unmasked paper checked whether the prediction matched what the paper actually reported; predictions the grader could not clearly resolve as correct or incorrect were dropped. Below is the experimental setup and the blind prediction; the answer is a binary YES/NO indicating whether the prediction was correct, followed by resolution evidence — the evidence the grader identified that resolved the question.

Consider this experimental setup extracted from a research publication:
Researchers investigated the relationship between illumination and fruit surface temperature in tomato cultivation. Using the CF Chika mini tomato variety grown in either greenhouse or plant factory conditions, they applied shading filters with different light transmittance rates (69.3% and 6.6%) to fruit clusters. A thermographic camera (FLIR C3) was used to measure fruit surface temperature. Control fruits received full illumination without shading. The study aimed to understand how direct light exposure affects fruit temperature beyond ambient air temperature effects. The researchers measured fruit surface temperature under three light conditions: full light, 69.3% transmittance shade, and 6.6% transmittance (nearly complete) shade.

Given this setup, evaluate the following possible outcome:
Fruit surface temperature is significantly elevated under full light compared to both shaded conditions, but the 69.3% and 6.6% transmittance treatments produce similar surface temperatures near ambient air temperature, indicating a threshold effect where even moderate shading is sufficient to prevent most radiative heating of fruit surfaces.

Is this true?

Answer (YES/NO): NO